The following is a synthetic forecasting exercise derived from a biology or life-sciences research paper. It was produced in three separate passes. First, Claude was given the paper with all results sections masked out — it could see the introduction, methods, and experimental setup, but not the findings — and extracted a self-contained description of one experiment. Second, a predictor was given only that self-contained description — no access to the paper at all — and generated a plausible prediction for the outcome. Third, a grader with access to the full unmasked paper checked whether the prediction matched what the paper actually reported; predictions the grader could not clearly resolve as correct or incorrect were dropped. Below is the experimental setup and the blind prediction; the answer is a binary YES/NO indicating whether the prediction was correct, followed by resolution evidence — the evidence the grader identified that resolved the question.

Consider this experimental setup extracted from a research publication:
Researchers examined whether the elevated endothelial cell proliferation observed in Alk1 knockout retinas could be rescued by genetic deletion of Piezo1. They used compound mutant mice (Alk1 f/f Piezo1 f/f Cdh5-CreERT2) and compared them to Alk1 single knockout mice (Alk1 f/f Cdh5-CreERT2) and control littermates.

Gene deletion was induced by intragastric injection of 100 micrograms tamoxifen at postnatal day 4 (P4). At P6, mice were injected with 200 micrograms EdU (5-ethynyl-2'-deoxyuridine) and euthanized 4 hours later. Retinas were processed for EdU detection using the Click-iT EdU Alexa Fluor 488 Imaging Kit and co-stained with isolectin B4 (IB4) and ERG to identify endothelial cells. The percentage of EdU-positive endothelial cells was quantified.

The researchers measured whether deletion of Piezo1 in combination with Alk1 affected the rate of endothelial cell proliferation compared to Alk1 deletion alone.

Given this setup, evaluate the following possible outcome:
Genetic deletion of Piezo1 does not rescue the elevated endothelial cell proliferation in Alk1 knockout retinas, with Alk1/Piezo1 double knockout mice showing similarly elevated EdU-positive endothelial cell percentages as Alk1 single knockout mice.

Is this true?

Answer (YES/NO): NO